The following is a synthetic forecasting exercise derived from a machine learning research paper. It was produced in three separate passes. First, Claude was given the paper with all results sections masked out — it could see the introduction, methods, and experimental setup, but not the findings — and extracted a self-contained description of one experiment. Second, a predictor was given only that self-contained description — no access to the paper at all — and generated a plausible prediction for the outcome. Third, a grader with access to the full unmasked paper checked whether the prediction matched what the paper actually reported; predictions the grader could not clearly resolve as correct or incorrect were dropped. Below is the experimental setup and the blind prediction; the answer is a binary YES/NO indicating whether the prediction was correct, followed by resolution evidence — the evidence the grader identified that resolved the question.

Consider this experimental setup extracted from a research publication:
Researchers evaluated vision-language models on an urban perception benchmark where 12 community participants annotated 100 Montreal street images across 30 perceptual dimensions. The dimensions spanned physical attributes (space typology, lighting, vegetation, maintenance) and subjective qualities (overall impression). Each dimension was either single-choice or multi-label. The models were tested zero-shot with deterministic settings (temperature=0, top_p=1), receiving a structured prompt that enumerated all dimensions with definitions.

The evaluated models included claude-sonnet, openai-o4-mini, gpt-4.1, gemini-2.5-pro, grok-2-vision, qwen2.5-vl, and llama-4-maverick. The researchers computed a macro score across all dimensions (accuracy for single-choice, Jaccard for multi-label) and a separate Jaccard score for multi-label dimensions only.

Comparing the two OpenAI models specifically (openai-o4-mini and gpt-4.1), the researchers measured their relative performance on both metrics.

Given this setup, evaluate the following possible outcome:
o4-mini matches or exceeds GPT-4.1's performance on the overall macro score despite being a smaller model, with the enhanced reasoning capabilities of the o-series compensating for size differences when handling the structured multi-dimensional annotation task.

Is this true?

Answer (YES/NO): YES